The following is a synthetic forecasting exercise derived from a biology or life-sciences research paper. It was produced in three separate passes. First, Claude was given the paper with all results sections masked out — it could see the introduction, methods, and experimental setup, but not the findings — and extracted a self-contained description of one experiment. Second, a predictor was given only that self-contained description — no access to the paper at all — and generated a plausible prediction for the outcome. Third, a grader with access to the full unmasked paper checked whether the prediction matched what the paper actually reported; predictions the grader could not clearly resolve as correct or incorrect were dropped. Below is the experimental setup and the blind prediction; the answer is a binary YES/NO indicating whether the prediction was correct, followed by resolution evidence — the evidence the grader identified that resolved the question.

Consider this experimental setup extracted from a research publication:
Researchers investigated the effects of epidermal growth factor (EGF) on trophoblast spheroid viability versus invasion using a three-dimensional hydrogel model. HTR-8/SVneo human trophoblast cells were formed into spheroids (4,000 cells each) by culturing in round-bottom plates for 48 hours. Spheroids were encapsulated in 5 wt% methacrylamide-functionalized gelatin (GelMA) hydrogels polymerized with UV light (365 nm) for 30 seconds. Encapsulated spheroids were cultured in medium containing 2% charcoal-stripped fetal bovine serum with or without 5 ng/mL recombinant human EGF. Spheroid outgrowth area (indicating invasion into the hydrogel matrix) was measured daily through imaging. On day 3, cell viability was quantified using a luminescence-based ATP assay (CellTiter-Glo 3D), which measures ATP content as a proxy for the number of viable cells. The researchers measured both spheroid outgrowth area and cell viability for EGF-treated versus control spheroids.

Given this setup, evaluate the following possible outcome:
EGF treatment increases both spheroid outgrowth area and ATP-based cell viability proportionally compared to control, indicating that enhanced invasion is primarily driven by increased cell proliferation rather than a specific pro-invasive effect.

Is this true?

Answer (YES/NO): NO